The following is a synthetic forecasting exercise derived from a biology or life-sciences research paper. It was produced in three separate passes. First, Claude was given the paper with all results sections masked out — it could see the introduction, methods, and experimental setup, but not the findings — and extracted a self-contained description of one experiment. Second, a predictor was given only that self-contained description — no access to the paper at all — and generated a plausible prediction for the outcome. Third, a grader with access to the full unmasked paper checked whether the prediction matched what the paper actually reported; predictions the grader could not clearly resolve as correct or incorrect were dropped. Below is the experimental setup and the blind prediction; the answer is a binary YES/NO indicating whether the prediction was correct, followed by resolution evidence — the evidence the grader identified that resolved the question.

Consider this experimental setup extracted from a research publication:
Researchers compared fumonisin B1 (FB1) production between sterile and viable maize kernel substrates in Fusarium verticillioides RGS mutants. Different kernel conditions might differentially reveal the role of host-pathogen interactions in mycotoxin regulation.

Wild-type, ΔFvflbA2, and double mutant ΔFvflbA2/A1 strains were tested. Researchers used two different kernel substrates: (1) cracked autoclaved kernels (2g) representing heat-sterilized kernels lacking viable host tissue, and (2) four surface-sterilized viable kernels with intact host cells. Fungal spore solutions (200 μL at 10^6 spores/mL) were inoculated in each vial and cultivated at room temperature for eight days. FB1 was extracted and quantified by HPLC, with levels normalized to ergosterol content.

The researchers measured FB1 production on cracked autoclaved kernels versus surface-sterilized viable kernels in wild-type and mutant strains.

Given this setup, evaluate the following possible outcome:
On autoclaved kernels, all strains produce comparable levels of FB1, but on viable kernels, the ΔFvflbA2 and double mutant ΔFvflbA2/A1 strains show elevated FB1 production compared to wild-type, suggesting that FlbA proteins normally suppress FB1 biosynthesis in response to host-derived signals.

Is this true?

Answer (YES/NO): NO